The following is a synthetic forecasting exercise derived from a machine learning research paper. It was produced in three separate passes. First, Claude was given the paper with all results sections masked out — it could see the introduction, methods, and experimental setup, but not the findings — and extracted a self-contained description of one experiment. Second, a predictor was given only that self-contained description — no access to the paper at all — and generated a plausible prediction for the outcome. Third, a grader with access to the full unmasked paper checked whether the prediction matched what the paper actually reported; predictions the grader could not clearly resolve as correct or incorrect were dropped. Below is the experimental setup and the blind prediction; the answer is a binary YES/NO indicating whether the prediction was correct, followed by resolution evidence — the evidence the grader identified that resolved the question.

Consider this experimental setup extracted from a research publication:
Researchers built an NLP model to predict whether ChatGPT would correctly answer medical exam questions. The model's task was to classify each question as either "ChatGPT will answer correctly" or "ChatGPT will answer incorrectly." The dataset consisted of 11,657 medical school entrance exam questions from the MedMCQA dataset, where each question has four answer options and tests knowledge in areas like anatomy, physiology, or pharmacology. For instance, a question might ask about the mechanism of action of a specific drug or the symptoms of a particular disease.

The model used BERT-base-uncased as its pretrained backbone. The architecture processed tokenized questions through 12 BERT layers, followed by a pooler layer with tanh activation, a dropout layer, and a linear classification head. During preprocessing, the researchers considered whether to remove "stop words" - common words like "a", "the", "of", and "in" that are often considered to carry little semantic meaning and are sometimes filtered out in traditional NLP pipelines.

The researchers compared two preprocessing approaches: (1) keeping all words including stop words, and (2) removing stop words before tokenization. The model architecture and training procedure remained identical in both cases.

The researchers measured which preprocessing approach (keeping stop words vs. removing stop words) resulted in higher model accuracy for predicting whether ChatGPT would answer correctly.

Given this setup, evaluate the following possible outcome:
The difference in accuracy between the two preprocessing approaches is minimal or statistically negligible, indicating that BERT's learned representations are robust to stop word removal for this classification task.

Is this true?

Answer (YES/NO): NO